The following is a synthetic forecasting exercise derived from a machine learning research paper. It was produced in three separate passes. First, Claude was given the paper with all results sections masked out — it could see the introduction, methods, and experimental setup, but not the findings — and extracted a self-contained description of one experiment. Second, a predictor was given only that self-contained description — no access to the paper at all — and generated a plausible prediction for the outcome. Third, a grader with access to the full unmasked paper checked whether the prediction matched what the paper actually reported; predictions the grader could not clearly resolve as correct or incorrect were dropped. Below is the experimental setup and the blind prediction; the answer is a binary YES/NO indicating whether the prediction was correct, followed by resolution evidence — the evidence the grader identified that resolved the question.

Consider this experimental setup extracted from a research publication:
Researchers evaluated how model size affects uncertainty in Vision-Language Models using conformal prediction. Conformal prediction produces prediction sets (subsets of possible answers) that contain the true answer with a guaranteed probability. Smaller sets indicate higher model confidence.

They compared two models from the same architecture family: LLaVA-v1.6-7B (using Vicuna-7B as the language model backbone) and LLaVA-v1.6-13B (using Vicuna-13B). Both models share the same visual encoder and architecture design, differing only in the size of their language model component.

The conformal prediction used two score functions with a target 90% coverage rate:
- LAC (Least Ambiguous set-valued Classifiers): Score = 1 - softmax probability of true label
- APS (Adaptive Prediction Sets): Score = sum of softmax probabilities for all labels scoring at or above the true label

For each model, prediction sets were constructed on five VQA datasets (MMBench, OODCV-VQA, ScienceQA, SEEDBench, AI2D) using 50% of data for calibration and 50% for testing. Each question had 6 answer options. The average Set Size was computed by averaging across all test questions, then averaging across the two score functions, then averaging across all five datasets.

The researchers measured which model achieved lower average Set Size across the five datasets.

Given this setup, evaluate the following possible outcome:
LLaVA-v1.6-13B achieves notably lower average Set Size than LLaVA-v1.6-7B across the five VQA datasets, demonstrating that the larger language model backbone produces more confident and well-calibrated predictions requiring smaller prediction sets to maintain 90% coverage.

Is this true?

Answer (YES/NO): NO